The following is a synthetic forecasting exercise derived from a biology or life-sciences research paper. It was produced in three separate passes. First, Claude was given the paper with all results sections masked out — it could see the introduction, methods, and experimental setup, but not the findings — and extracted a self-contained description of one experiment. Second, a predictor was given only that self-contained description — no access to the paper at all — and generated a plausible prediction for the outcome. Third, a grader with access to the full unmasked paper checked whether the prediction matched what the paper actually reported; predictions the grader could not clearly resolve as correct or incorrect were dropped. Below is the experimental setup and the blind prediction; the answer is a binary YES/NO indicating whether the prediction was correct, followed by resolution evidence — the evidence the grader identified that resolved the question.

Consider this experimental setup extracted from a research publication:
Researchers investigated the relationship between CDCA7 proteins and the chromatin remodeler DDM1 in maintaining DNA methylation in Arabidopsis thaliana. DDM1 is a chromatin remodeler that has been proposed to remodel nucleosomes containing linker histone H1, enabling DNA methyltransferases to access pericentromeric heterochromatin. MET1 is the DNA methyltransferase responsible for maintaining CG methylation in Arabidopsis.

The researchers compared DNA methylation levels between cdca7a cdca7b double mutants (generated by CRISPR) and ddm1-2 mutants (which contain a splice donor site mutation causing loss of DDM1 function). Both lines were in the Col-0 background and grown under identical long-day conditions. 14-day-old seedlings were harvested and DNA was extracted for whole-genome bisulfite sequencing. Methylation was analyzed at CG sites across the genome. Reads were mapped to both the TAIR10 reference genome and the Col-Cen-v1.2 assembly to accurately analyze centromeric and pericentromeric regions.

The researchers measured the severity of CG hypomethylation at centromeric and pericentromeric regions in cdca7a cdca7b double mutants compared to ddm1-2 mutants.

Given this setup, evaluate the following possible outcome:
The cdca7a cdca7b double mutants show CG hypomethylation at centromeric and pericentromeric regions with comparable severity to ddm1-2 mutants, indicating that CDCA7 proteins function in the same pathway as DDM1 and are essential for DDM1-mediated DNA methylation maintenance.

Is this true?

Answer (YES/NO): NO